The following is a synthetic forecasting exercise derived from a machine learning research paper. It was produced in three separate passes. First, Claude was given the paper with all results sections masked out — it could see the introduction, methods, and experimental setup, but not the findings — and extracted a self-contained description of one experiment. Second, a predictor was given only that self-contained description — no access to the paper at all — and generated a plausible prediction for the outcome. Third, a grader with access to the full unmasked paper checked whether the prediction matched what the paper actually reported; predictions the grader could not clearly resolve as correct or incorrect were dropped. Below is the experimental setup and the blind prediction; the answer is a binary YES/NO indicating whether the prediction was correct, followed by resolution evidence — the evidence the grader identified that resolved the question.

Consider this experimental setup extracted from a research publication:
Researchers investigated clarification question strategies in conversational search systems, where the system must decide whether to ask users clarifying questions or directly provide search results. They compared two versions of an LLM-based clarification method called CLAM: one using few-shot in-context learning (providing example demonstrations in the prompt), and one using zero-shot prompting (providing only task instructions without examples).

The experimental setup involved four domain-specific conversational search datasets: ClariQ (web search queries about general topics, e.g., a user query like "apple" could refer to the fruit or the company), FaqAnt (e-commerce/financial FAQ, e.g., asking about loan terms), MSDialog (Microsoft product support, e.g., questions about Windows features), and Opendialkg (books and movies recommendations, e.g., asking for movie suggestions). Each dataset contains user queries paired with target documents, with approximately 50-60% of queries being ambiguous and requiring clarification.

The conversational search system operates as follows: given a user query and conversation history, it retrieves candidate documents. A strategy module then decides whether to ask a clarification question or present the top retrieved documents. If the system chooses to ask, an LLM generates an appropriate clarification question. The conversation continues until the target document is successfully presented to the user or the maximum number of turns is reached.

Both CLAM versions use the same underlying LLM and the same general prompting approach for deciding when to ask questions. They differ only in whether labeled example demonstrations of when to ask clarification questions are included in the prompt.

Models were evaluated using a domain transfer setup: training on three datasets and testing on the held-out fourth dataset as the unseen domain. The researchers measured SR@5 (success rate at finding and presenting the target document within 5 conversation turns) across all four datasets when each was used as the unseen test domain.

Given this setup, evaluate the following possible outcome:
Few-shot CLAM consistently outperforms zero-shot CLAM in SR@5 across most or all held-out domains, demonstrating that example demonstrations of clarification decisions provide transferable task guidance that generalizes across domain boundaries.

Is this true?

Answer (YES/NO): YES